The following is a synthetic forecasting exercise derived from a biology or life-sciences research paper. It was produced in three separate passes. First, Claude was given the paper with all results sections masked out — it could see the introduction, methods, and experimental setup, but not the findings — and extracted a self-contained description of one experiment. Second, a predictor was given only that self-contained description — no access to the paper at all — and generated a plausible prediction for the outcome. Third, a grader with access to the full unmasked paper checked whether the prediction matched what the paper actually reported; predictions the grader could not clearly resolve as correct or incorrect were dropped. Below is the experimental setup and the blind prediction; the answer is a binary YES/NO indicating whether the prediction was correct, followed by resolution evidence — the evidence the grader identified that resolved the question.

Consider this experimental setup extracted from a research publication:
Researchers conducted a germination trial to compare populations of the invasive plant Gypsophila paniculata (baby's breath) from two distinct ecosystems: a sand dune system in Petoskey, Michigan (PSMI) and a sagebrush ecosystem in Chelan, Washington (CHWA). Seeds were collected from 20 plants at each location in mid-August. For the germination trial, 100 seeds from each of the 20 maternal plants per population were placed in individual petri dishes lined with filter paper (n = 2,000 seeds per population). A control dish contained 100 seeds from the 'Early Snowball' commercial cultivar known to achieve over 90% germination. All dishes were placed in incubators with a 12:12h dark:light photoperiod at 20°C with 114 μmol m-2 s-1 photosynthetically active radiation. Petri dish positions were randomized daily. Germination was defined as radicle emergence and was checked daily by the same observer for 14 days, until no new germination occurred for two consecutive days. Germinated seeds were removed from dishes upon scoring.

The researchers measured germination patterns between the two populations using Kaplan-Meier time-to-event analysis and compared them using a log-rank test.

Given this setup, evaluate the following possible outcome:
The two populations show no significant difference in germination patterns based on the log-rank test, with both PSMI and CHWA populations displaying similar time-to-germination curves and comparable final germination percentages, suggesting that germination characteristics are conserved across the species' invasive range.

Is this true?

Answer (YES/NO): NO